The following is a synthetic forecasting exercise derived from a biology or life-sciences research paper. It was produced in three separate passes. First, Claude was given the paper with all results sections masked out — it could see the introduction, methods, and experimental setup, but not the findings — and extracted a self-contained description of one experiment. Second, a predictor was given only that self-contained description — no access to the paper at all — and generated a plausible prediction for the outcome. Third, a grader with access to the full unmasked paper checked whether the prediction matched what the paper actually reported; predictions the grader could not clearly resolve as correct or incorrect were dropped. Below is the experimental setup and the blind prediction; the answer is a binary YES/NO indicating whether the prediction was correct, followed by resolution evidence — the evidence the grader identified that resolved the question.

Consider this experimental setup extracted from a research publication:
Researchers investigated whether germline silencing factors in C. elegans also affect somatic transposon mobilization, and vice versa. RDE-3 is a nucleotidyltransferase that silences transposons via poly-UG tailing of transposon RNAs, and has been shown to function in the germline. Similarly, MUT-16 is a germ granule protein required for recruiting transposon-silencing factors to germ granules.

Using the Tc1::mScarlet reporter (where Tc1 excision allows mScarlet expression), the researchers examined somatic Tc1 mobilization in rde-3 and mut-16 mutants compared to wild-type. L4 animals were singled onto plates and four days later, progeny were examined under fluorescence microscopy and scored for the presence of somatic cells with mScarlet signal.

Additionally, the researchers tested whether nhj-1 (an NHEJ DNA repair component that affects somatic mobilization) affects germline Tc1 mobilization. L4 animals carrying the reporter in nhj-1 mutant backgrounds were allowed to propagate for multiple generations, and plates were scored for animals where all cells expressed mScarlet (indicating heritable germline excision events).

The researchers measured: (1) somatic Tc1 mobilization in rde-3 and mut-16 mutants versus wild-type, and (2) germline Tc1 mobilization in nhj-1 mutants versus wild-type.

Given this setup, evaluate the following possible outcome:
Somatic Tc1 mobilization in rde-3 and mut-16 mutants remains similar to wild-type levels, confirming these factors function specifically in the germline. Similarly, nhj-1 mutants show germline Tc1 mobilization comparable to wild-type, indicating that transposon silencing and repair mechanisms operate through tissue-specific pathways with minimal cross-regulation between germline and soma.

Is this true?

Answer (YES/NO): YES